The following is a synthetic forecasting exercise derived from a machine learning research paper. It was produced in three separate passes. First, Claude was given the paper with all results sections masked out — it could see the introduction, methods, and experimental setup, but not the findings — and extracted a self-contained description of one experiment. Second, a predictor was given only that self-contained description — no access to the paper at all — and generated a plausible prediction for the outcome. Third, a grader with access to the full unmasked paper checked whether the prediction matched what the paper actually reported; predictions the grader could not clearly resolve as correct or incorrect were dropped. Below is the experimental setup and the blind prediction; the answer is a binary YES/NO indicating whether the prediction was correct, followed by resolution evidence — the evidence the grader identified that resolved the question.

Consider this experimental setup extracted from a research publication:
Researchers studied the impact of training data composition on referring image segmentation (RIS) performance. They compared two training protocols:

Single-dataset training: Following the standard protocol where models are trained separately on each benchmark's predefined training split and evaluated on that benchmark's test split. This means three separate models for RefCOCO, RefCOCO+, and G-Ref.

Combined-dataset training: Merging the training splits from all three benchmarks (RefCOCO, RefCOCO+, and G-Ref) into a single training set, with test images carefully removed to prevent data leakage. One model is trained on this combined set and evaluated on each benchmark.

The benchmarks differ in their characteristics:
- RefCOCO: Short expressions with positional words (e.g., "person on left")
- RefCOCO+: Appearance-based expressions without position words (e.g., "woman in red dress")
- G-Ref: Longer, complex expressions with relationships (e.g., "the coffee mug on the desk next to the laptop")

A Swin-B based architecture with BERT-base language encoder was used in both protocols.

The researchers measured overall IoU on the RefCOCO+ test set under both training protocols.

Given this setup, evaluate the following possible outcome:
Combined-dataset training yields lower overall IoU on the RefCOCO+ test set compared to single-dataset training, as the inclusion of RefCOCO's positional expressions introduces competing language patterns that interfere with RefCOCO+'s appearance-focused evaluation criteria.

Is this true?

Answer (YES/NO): NO